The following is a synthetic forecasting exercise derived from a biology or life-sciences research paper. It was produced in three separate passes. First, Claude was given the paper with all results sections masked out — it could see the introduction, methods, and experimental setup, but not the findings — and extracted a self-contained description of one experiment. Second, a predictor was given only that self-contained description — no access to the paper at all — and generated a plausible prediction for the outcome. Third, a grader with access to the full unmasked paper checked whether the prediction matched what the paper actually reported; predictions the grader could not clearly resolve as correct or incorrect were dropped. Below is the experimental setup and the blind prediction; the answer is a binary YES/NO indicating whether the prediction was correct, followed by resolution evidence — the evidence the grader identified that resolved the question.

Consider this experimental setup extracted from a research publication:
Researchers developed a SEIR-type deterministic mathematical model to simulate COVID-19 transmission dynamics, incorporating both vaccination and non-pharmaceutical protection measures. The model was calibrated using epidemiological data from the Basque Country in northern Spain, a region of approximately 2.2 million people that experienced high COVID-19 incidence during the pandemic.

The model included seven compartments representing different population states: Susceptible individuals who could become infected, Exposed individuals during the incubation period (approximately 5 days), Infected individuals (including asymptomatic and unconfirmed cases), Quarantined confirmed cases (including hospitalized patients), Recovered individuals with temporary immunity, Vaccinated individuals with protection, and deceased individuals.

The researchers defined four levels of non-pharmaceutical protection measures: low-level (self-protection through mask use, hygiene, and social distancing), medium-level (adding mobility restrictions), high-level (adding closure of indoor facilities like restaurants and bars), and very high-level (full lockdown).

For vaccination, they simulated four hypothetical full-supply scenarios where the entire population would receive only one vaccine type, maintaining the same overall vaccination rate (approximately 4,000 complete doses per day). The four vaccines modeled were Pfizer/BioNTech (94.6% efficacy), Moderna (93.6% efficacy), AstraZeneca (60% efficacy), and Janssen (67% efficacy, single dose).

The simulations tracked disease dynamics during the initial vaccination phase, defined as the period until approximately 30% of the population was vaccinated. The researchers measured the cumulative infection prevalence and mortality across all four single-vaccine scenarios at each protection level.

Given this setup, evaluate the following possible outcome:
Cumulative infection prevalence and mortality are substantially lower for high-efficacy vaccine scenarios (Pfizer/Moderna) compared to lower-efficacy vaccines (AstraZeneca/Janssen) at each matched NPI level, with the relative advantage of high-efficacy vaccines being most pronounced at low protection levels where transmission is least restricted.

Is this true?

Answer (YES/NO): YES